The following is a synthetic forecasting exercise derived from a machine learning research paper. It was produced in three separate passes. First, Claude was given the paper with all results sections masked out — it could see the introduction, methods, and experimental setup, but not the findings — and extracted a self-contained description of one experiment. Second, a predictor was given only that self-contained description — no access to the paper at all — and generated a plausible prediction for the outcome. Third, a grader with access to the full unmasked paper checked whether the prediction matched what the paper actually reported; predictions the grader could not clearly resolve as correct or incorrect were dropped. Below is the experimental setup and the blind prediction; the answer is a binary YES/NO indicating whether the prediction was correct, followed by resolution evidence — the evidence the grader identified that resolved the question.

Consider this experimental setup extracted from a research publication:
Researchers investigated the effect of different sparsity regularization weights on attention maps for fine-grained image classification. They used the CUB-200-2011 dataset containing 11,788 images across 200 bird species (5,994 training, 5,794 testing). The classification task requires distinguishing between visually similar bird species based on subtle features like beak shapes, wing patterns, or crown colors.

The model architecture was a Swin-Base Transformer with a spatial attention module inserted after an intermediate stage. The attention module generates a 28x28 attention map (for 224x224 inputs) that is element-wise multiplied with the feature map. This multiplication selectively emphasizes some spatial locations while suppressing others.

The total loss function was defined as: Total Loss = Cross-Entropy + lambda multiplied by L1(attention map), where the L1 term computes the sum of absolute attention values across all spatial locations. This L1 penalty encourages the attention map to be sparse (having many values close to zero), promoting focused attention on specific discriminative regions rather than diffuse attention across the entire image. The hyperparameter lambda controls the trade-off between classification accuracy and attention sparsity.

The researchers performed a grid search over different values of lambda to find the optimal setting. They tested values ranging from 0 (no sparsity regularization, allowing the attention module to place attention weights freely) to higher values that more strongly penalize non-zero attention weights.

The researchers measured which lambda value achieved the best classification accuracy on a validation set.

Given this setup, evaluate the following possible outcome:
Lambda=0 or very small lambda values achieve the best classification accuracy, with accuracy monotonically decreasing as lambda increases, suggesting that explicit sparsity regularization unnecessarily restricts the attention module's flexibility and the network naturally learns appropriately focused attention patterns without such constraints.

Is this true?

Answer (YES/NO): NO